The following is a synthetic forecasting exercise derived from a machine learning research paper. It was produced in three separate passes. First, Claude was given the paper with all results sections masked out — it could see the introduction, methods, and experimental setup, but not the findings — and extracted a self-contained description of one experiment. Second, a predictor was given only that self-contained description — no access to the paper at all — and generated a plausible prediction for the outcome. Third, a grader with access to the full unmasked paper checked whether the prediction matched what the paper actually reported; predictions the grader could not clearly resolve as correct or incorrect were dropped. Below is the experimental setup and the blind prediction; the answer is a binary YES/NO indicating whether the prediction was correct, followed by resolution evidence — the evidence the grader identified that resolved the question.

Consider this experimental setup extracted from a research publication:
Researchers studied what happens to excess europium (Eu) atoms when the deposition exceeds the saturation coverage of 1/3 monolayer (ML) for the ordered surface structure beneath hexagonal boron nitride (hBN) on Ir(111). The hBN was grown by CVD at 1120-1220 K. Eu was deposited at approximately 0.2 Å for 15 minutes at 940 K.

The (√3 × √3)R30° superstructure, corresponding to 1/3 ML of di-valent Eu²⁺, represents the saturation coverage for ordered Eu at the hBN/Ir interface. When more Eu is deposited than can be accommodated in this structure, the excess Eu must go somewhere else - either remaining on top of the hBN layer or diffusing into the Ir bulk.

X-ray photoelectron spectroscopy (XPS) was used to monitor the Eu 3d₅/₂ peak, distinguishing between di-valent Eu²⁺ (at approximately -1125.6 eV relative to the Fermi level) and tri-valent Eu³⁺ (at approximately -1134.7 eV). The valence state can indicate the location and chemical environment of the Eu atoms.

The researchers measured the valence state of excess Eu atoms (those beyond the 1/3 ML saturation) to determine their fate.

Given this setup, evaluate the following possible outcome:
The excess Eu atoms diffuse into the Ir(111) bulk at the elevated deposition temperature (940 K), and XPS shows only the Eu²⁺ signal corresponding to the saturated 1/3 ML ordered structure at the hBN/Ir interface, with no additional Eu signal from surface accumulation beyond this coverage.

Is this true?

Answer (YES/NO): NO